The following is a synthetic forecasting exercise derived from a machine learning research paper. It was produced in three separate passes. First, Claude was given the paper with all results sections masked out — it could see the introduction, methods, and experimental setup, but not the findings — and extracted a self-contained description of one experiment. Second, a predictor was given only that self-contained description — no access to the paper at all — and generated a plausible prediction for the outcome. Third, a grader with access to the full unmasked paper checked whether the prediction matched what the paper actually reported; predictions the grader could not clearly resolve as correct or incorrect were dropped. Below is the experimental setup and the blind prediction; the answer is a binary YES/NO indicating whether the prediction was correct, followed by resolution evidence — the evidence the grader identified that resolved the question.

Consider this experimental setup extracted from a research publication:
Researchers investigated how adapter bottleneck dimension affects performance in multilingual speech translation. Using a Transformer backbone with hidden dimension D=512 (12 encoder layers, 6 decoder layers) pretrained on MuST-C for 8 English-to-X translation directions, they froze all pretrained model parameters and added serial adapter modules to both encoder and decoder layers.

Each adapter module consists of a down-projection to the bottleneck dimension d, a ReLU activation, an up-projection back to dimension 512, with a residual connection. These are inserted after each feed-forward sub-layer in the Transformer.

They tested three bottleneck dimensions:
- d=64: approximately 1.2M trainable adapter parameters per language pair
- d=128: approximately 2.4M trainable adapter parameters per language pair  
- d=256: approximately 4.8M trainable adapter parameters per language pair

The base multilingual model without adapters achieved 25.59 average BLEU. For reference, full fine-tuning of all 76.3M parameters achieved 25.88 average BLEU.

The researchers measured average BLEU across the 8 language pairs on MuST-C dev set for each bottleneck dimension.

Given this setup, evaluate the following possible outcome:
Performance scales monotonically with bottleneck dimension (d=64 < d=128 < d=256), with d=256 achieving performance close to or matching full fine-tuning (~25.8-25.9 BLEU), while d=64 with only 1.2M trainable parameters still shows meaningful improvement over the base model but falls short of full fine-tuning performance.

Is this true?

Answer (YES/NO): YES